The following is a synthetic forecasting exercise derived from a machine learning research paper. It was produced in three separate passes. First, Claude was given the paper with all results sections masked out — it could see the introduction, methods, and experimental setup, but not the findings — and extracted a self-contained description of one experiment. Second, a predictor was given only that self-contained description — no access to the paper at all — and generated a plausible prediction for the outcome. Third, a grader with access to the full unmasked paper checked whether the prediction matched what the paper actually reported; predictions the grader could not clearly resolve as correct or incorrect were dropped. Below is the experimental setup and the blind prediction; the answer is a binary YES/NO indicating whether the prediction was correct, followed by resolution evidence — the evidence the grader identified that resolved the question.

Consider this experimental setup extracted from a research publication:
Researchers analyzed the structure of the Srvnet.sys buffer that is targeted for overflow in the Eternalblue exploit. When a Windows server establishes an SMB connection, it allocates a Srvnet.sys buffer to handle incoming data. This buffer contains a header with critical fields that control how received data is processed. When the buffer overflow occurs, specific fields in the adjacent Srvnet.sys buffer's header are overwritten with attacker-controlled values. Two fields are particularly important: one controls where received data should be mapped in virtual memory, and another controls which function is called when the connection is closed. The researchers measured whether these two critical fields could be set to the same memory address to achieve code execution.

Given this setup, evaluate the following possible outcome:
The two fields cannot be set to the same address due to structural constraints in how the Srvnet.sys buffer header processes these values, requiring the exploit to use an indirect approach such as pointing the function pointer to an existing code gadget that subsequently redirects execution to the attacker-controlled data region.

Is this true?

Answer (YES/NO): NO